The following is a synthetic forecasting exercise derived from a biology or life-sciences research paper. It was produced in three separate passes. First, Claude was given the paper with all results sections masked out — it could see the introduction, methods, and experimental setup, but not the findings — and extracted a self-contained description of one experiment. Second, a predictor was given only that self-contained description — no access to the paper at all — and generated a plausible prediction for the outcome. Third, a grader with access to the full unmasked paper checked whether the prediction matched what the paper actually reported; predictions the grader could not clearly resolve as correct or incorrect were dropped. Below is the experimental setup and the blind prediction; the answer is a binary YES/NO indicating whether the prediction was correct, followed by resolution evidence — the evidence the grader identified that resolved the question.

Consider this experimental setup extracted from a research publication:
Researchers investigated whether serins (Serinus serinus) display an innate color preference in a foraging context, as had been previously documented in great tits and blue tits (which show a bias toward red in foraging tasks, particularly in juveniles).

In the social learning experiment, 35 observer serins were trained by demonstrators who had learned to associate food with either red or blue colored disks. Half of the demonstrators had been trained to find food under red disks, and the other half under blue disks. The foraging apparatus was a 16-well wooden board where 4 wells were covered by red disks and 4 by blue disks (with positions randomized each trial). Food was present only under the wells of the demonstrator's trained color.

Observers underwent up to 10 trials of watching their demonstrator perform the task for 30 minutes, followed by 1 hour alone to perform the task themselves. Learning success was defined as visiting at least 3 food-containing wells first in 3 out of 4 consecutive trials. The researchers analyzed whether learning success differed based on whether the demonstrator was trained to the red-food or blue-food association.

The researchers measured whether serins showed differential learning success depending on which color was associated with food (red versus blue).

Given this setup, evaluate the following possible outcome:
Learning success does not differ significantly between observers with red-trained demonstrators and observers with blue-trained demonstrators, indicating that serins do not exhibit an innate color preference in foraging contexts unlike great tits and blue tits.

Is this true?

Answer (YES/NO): YES